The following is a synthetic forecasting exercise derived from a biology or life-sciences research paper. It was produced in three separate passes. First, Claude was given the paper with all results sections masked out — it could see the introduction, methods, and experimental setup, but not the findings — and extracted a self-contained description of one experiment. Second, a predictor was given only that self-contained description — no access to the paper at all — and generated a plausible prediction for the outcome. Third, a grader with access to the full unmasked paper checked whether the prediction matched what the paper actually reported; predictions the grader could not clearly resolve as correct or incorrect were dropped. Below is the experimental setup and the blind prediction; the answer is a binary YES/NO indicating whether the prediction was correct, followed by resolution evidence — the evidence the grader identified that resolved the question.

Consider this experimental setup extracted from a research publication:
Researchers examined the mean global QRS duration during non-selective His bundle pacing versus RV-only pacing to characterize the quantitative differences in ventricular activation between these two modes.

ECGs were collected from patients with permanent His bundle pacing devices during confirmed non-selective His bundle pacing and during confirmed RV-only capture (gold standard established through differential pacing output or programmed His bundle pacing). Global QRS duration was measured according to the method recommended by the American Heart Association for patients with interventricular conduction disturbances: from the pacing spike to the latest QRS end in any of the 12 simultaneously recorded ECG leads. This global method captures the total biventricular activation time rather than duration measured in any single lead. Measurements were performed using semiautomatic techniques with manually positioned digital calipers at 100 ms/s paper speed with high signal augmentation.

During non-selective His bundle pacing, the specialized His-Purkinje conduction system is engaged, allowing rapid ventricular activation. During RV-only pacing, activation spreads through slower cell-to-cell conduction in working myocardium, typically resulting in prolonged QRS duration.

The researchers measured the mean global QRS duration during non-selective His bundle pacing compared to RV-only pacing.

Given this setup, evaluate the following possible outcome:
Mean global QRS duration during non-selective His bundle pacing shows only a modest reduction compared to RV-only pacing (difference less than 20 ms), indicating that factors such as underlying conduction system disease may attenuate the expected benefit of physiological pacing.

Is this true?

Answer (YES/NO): NO